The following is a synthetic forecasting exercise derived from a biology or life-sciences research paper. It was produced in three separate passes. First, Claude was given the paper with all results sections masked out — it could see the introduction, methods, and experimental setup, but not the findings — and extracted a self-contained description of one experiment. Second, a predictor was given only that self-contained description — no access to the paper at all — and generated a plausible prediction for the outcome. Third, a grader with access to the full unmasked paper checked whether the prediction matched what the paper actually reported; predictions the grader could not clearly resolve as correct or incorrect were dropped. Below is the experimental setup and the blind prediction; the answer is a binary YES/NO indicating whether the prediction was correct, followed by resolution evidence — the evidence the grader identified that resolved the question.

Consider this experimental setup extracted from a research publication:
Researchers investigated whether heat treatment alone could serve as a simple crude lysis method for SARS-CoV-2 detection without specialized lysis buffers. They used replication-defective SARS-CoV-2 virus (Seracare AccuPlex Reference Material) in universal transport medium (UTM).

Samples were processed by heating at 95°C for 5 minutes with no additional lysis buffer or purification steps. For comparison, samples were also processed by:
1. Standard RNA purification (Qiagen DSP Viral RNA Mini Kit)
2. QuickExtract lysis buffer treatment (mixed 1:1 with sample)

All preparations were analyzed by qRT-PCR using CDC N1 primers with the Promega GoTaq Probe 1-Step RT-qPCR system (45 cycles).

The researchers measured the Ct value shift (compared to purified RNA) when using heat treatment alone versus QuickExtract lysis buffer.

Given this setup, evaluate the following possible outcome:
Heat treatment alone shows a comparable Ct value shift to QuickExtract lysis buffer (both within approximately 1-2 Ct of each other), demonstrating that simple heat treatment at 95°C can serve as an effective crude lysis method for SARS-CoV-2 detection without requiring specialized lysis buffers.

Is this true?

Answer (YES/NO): NO